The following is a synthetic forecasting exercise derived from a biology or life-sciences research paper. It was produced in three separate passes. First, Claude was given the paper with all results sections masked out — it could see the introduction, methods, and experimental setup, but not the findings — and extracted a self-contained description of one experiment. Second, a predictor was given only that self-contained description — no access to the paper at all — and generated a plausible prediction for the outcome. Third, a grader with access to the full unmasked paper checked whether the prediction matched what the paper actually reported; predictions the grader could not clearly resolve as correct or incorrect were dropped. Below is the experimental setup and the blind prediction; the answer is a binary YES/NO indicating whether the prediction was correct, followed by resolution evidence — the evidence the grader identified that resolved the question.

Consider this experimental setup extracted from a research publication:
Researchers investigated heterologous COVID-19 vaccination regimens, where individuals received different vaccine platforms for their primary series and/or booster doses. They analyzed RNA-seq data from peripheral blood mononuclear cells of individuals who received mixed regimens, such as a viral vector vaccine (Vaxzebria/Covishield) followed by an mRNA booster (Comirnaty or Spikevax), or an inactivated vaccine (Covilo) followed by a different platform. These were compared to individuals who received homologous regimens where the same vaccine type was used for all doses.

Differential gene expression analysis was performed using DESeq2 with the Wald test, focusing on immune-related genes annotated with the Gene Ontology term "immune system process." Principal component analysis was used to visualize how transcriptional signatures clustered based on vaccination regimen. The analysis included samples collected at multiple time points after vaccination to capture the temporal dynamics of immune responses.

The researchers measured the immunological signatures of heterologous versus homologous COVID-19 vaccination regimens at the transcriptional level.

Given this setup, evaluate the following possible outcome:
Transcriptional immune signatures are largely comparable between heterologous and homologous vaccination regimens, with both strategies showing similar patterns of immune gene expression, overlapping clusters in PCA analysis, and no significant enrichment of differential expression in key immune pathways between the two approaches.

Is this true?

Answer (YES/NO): NO